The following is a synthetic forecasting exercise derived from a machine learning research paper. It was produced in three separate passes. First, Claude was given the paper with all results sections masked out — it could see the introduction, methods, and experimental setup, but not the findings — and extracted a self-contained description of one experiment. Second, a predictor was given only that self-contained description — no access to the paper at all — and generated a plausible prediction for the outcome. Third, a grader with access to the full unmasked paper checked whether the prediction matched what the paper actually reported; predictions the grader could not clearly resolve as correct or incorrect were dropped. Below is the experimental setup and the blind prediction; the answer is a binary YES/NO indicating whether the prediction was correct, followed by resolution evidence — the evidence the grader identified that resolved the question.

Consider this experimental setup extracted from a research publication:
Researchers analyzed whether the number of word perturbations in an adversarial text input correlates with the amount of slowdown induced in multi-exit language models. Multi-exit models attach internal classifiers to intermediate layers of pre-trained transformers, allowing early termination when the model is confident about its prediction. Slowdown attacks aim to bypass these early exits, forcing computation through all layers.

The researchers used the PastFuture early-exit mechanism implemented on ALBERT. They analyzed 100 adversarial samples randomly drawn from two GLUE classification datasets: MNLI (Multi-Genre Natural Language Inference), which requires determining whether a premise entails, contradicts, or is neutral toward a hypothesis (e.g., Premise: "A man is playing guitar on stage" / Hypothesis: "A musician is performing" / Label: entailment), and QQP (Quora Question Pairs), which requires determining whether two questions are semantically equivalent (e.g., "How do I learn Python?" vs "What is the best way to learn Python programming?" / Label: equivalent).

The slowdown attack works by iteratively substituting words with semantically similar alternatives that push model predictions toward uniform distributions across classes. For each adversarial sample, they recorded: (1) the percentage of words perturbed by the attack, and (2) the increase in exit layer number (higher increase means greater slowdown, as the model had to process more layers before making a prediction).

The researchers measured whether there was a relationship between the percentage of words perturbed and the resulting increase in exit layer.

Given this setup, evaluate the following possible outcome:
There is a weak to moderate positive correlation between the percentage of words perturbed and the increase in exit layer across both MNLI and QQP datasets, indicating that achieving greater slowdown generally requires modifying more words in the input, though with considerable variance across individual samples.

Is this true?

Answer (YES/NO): NO